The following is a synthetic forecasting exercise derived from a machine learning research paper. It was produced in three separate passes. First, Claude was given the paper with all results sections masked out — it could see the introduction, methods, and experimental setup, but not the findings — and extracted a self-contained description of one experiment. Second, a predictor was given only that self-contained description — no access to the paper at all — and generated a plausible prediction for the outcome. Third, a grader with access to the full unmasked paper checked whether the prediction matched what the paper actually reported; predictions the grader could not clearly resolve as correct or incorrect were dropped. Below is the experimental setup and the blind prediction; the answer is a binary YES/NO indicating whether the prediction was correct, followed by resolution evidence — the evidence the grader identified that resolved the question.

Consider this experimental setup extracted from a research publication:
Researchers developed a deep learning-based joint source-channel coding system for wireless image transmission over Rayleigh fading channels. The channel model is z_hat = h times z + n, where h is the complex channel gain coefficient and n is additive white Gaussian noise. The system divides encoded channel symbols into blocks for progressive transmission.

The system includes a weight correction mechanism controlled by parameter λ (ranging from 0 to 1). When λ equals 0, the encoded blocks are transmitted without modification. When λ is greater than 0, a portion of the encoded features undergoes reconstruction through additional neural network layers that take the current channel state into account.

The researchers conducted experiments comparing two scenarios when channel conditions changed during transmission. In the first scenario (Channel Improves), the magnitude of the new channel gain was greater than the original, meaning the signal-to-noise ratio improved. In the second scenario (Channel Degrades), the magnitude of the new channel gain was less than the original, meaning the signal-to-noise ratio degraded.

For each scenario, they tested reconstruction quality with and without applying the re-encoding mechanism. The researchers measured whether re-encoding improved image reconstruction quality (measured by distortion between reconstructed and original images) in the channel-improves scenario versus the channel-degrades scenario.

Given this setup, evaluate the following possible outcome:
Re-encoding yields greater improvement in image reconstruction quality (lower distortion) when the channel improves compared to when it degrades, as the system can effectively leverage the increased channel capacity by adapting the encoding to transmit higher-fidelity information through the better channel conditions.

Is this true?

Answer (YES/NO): NO